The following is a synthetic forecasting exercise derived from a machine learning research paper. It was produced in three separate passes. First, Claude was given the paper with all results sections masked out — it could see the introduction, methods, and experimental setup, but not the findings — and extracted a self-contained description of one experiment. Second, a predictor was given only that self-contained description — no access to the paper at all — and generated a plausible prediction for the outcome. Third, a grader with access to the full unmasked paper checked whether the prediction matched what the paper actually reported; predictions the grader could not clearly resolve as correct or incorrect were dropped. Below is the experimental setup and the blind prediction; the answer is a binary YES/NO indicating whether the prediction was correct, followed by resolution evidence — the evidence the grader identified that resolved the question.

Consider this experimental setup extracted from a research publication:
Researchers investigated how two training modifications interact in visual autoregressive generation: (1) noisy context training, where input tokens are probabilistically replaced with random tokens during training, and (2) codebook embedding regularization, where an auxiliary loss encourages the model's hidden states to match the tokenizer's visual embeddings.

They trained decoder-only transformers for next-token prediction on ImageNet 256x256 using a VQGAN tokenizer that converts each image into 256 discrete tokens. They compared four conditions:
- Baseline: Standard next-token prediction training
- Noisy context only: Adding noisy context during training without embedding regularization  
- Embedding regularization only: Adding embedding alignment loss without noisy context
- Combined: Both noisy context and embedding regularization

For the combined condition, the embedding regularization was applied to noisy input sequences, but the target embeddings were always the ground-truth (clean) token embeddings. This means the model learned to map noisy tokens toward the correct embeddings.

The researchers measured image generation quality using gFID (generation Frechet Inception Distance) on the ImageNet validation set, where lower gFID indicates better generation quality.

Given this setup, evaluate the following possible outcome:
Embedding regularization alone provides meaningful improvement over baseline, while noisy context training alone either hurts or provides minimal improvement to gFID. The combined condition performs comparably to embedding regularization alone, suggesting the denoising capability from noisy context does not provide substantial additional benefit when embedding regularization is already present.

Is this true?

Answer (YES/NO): NO